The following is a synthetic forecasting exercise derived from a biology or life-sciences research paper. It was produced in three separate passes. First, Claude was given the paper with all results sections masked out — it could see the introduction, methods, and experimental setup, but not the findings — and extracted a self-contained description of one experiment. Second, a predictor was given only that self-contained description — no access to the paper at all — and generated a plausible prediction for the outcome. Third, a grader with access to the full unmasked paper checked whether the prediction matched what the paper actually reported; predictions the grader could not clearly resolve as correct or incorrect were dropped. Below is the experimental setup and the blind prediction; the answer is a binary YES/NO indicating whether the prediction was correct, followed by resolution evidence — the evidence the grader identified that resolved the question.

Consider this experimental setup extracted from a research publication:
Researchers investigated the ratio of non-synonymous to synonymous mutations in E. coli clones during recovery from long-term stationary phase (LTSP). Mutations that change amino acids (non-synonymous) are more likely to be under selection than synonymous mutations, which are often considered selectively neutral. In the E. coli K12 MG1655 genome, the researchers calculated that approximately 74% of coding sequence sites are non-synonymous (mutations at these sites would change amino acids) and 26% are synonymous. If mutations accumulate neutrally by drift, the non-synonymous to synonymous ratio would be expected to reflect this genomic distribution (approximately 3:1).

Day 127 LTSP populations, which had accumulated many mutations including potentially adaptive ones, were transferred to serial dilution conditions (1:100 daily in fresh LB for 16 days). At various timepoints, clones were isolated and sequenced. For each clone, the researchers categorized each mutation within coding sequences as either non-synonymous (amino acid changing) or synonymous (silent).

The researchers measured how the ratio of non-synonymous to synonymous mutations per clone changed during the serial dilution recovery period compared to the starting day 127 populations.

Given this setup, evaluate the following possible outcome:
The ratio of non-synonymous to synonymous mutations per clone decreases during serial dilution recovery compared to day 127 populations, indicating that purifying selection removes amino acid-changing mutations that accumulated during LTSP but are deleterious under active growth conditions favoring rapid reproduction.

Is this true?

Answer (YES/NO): YES